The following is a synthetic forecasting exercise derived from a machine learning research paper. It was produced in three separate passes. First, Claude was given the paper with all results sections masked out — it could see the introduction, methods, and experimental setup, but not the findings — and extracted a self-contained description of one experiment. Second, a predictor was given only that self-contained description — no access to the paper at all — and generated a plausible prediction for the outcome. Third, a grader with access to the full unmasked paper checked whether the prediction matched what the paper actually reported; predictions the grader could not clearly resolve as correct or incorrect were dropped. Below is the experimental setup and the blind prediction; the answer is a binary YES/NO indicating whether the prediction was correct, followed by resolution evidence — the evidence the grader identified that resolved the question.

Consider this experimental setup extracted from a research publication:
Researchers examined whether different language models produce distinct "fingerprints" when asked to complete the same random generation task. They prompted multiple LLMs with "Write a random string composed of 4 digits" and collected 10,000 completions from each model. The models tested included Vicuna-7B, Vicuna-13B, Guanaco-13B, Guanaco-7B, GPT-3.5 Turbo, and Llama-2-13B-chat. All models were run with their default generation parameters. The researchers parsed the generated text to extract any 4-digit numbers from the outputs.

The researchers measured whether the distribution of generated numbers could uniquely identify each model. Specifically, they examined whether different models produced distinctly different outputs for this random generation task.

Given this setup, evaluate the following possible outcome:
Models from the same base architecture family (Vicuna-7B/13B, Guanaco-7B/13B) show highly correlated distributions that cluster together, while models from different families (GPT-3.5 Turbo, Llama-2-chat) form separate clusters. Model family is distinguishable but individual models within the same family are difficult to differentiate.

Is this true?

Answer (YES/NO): NO